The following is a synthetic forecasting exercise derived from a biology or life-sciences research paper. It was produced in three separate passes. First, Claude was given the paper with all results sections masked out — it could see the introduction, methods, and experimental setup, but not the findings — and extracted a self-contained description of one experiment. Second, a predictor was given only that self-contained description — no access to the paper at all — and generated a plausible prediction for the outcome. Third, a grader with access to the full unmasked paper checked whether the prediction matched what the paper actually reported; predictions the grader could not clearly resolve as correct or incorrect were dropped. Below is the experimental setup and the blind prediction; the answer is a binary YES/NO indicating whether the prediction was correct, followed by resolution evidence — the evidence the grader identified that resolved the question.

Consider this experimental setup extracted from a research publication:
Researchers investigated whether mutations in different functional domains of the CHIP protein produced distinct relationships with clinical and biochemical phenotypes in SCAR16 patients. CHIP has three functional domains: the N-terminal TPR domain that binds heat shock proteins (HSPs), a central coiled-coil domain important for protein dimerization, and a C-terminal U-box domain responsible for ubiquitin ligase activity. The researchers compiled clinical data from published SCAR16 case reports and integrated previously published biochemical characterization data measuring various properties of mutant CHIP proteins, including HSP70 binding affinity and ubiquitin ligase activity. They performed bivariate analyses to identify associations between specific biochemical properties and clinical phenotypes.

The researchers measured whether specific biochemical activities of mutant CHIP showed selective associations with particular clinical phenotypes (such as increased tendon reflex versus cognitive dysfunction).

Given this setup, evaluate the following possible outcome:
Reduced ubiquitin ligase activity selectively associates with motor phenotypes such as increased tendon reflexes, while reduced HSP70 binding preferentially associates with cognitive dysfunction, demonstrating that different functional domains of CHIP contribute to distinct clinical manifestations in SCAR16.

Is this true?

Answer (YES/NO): NO